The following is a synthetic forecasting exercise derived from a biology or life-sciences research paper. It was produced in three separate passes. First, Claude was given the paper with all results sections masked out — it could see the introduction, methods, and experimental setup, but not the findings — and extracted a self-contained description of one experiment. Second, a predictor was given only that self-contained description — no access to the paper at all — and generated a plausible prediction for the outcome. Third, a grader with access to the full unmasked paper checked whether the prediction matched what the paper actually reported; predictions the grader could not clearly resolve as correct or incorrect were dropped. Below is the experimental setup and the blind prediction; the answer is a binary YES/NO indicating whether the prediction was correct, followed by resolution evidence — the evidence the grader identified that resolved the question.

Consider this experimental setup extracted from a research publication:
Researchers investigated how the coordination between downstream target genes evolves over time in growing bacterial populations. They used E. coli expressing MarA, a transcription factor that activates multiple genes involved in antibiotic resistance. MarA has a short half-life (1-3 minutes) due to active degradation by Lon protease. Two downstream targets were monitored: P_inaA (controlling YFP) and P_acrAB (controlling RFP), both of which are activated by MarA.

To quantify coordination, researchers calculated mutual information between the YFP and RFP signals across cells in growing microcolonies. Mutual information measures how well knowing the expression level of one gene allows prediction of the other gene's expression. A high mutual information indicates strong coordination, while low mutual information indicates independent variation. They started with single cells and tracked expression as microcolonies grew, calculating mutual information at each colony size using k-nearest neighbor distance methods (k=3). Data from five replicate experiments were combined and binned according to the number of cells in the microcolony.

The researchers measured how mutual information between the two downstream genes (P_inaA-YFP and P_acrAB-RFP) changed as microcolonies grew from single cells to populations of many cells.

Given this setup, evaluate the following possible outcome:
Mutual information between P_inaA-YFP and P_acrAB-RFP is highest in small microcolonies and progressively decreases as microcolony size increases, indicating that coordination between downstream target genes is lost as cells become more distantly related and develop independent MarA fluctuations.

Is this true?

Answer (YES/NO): NO